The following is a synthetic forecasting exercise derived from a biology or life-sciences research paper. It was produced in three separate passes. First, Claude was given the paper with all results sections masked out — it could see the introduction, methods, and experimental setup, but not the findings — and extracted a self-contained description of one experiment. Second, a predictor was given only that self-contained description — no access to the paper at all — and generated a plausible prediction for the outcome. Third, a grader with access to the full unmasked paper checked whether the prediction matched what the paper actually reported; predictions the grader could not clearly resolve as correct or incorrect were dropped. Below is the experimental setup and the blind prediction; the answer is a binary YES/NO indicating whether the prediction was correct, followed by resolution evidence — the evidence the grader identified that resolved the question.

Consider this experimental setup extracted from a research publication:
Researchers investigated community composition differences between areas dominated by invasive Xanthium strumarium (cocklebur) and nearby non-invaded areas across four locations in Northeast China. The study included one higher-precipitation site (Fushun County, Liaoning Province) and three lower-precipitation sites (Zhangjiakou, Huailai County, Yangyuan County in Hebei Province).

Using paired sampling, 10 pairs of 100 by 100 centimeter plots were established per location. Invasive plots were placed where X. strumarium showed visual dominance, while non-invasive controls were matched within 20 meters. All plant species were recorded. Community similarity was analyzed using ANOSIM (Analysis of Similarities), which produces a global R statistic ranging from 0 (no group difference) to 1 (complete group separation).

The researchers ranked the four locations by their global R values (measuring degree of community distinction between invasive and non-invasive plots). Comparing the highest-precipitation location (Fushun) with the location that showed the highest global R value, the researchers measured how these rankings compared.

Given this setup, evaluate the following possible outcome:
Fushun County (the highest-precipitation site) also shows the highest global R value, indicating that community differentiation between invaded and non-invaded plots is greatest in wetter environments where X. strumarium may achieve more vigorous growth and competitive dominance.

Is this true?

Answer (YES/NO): NO